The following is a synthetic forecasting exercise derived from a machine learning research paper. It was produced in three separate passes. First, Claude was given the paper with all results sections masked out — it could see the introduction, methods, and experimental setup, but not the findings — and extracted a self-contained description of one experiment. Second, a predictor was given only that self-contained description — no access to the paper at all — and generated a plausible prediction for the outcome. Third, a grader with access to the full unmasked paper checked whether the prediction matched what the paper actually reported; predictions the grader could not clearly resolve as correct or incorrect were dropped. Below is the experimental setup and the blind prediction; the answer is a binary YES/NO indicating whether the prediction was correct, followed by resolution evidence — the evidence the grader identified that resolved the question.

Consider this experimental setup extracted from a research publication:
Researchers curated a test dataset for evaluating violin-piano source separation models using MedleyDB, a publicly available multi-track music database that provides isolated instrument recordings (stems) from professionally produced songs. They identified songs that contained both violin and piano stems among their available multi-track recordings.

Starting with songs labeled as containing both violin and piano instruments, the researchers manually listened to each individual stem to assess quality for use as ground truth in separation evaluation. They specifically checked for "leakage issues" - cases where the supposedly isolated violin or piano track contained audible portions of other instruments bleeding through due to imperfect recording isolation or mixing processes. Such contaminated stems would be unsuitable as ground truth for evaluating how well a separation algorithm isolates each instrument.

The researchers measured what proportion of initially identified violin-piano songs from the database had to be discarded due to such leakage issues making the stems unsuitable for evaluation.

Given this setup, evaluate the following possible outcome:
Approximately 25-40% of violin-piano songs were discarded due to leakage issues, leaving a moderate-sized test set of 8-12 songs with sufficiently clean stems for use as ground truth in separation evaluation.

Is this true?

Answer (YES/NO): NO